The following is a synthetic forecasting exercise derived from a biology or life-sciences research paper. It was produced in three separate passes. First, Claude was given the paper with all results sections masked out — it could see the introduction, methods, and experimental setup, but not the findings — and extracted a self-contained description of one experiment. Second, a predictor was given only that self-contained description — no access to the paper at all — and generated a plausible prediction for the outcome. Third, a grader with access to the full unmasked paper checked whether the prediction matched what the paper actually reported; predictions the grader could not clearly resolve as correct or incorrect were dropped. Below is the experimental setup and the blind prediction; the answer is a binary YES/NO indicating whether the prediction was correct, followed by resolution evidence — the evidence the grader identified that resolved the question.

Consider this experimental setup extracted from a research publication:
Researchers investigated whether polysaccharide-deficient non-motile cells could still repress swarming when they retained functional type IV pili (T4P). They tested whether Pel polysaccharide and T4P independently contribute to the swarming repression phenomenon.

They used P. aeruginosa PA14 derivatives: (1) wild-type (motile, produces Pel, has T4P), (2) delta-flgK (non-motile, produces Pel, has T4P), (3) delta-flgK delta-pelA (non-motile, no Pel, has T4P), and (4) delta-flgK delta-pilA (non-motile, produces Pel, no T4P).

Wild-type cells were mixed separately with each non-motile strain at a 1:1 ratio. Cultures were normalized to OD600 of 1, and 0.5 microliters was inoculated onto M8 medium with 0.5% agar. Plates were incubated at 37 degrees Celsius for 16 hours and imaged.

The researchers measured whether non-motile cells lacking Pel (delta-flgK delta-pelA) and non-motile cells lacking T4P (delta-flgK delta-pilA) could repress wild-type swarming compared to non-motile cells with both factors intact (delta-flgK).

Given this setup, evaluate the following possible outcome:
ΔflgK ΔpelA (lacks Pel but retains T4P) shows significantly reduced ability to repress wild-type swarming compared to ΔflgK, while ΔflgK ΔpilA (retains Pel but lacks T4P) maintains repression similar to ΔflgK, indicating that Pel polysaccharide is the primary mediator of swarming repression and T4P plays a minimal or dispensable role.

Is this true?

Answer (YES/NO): NO